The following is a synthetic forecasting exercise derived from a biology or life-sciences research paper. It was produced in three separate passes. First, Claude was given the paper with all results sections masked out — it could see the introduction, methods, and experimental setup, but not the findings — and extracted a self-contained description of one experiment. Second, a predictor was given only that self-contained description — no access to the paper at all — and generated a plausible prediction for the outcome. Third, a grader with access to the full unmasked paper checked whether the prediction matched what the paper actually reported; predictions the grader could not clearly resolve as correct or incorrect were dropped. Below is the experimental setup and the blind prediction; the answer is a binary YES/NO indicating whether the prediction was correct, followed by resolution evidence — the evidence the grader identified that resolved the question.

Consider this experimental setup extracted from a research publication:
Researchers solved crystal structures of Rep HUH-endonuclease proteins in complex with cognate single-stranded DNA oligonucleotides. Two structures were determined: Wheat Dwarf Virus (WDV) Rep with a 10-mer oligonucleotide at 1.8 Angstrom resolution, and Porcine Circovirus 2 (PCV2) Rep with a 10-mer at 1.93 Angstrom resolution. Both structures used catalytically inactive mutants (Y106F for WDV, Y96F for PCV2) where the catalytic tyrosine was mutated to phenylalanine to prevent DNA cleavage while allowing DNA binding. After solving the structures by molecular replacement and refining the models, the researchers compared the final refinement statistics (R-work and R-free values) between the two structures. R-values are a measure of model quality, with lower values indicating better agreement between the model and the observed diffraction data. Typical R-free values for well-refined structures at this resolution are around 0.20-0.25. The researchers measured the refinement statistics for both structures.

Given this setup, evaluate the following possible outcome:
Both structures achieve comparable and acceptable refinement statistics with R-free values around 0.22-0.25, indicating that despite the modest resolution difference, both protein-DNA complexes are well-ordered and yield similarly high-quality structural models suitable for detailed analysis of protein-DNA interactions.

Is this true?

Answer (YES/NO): NO